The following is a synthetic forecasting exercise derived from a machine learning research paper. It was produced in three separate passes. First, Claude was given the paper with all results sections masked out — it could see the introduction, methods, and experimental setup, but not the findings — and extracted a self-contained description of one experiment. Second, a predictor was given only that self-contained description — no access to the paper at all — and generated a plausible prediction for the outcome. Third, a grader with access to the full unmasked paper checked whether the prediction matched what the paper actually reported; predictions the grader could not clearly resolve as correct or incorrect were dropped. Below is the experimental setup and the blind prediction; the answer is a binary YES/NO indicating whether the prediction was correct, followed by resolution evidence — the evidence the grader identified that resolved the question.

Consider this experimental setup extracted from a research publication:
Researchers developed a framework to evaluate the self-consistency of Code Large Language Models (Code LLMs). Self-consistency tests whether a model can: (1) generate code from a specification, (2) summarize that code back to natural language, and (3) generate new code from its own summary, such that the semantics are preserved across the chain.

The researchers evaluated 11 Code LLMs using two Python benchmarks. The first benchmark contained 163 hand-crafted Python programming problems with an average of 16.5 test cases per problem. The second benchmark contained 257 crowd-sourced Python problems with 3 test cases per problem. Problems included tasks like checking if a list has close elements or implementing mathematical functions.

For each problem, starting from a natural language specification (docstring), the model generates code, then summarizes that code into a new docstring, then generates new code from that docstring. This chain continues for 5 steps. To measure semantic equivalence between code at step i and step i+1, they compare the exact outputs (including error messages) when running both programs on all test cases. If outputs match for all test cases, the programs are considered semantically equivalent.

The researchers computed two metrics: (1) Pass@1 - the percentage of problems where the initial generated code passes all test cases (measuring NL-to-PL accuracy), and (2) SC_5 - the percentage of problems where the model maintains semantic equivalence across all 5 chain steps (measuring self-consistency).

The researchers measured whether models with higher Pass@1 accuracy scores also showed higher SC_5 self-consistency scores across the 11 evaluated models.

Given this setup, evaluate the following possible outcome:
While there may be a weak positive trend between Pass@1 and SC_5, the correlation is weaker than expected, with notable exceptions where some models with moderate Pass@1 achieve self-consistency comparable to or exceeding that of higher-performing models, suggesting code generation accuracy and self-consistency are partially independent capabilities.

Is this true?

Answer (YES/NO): YES